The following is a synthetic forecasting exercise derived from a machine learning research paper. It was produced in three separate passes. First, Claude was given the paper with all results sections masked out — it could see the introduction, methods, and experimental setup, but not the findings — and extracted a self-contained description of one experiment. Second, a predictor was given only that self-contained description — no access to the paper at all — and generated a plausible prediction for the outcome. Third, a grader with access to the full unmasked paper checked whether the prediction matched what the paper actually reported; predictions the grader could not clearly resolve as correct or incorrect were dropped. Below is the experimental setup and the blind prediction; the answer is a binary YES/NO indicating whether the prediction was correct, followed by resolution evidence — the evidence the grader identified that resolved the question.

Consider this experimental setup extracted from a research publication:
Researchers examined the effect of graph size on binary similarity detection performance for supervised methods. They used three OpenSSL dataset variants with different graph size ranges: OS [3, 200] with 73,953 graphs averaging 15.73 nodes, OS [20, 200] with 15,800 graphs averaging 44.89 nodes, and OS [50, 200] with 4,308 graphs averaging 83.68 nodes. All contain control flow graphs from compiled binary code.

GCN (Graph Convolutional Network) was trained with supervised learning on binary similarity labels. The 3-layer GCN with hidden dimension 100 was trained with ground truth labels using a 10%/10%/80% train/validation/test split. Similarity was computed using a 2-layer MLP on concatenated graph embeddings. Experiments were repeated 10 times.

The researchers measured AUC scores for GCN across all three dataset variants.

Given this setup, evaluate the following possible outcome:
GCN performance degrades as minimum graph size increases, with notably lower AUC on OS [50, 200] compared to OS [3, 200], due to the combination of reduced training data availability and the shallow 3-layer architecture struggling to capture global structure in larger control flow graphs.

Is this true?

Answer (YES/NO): YES